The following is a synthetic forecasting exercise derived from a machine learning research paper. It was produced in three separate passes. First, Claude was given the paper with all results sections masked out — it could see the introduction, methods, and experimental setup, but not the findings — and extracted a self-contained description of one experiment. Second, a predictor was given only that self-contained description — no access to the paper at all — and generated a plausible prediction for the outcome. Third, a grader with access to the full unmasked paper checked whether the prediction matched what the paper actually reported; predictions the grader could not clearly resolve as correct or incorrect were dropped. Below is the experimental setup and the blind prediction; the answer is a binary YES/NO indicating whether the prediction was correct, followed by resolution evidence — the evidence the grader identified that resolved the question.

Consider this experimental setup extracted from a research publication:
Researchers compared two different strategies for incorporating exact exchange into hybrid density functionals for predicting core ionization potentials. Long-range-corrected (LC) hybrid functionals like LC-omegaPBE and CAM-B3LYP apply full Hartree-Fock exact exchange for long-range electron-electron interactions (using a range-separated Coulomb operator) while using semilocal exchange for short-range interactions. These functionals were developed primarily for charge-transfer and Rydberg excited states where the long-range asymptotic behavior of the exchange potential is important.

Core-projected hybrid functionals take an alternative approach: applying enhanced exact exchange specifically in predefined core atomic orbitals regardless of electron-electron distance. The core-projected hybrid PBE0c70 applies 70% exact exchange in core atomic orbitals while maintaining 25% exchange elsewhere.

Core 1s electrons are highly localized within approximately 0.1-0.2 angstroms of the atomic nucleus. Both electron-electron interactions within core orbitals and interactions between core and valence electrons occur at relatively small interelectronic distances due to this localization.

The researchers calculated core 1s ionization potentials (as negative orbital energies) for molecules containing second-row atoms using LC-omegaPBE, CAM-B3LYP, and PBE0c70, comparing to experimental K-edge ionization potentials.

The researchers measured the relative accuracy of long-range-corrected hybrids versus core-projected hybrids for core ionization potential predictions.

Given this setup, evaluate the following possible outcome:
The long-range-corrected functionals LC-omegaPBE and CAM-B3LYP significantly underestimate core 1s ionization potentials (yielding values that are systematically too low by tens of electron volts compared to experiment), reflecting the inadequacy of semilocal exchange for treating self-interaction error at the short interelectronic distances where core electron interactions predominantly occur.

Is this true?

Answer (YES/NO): YES